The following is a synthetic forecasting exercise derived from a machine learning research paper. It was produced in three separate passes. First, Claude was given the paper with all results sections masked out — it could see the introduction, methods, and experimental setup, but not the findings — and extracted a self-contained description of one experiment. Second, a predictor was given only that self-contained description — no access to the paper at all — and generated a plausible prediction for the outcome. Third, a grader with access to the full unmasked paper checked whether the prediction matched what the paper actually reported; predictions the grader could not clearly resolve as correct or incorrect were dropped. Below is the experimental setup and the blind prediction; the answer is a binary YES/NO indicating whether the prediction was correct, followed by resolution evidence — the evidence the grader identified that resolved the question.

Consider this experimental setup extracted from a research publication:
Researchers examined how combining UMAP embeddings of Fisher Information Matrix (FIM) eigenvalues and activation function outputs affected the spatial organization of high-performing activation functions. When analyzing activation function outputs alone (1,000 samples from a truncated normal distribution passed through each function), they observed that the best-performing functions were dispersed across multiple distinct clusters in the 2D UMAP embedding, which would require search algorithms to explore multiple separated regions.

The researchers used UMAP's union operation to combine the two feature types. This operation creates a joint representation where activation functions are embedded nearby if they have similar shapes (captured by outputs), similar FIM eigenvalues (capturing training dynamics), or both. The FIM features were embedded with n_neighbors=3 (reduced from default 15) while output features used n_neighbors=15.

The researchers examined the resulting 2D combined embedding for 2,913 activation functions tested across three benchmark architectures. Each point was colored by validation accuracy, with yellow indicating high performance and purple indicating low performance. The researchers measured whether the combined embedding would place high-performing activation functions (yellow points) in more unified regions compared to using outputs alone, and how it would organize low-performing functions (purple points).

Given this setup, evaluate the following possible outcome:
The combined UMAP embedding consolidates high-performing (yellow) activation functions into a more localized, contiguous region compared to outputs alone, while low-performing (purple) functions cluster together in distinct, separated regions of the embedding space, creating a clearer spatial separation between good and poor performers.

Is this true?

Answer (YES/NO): NO